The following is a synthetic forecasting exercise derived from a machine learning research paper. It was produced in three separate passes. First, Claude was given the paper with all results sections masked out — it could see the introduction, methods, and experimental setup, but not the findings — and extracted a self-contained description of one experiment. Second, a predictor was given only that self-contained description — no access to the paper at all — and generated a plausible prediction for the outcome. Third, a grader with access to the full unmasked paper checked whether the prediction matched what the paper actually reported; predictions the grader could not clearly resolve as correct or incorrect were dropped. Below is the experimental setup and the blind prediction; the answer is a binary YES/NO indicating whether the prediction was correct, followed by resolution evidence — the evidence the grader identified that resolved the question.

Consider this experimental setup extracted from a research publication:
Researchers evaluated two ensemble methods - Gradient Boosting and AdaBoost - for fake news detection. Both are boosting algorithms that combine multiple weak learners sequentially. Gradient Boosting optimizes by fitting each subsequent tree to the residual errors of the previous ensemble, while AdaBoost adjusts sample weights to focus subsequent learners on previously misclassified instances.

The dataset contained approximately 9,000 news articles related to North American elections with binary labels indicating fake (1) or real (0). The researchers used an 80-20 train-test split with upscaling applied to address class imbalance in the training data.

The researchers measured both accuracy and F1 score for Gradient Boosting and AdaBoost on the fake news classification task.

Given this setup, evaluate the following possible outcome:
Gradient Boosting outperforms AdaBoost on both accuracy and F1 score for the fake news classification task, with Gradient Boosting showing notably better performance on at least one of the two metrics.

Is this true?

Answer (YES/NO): YES